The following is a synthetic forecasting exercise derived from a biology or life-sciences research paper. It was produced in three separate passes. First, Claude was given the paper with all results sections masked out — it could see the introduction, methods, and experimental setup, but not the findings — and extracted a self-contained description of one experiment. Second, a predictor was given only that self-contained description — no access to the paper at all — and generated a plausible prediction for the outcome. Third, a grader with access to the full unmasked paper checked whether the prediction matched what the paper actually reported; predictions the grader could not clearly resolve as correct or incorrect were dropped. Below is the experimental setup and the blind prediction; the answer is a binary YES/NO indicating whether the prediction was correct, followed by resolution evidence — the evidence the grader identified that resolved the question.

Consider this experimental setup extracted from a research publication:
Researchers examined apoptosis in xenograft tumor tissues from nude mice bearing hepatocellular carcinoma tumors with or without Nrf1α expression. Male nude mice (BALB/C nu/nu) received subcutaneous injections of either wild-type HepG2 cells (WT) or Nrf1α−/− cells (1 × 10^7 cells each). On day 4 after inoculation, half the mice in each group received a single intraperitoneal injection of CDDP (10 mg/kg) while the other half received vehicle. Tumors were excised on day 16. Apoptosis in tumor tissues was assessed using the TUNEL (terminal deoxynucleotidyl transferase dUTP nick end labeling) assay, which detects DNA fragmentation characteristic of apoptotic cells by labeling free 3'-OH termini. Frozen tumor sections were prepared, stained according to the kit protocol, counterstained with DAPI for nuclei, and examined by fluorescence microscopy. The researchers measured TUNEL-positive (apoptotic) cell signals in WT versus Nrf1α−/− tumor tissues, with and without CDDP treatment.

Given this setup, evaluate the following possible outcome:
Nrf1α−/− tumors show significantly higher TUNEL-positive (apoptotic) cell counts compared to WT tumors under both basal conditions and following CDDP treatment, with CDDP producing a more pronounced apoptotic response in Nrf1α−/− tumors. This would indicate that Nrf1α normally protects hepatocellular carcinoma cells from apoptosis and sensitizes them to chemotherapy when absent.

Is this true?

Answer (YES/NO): NO